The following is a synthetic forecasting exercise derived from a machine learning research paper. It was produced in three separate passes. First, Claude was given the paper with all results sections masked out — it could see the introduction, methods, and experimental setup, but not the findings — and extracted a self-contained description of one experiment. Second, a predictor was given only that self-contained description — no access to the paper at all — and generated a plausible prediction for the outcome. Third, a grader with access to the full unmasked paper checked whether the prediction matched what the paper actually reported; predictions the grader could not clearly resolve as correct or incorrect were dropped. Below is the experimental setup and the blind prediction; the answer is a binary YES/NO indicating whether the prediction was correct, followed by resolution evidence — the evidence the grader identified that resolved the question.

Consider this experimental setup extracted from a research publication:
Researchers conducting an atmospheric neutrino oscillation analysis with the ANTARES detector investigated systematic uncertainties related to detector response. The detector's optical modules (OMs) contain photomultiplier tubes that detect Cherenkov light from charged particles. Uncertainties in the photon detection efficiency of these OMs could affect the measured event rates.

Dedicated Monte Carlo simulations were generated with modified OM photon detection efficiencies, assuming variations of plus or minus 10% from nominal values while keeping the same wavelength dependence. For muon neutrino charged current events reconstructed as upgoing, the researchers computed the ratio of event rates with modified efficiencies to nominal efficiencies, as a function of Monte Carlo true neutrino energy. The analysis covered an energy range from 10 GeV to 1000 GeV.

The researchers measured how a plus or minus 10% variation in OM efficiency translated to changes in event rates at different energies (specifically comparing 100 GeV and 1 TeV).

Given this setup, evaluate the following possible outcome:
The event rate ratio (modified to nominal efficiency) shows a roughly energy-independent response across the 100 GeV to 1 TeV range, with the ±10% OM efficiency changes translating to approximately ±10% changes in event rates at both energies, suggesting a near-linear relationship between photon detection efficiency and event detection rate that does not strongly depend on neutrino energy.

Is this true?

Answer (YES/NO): NO